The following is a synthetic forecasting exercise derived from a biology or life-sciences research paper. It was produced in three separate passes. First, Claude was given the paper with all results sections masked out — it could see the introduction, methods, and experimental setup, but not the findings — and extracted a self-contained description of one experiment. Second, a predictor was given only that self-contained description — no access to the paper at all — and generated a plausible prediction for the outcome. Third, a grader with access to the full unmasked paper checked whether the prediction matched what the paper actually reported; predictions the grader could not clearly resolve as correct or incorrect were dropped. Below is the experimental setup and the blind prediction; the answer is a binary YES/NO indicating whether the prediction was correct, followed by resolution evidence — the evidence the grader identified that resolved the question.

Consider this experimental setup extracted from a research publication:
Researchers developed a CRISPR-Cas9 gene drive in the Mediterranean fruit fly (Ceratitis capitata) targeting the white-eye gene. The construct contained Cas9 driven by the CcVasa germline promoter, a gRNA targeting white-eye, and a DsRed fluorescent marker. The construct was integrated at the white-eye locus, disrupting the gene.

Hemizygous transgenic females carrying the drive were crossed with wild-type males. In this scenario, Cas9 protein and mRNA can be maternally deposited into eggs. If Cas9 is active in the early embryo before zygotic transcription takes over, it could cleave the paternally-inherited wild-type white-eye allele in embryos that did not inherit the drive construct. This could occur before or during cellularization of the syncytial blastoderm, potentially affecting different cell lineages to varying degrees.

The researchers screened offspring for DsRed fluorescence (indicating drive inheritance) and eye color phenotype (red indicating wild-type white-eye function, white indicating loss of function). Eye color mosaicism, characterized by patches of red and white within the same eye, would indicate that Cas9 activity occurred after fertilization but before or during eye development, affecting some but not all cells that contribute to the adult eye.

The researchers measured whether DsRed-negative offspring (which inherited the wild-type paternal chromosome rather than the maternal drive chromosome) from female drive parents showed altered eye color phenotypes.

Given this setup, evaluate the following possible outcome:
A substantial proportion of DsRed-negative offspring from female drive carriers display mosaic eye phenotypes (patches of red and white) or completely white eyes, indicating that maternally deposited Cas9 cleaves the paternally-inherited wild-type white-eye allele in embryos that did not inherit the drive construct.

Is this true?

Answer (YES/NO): YES